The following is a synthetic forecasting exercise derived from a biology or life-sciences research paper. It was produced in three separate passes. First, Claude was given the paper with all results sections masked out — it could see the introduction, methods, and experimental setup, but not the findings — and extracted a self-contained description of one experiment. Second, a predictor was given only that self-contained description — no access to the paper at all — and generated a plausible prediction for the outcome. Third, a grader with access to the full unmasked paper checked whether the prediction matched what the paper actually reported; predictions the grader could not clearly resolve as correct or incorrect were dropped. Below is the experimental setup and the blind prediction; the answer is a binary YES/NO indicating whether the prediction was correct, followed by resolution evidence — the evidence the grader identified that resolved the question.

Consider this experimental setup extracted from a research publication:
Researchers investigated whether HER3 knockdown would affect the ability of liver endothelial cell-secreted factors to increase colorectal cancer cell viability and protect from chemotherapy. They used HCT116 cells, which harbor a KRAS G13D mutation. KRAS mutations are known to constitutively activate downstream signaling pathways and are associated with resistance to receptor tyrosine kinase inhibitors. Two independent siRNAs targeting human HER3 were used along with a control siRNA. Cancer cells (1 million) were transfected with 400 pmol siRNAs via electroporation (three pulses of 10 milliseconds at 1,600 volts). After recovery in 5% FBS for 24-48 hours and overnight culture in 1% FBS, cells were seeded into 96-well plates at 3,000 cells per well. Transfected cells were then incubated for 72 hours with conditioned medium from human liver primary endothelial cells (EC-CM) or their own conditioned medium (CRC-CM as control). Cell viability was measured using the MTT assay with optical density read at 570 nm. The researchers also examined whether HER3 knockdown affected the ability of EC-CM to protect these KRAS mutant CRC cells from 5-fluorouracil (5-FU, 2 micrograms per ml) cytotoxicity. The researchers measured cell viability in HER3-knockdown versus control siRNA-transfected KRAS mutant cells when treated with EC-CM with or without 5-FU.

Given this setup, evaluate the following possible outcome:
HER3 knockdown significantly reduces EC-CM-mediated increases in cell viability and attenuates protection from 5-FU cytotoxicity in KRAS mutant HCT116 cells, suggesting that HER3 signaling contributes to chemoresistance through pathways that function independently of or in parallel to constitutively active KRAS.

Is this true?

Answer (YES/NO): YES